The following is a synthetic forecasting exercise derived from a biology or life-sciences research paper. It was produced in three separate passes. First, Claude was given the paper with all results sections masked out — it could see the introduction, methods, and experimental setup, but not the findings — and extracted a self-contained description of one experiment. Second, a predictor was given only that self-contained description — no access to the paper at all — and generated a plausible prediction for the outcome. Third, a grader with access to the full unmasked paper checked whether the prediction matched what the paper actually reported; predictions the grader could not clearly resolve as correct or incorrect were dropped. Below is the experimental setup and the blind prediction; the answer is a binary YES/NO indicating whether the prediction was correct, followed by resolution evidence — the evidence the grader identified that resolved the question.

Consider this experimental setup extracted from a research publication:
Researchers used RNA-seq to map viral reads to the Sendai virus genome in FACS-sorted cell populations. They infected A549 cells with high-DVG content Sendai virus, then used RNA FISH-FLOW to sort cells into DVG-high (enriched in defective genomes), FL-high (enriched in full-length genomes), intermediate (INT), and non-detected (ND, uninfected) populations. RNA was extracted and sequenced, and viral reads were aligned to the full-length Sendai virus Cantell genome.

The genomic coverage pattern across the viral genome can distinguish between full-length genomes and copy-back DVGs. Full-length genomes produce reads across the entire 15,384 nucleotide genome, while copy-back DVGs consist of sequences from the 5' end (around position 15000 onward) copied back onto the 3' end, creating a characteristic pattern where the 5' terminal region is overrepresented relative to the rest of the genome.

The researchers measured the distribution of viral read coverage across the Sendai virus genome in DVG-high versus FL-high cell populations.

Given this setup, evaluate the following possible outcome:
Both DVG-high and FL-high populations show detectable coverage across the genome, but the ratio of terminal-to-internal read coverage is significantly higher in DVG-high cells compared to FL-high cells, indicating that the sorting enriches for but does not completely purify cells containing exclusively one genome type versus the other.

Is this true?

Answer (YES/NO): YES